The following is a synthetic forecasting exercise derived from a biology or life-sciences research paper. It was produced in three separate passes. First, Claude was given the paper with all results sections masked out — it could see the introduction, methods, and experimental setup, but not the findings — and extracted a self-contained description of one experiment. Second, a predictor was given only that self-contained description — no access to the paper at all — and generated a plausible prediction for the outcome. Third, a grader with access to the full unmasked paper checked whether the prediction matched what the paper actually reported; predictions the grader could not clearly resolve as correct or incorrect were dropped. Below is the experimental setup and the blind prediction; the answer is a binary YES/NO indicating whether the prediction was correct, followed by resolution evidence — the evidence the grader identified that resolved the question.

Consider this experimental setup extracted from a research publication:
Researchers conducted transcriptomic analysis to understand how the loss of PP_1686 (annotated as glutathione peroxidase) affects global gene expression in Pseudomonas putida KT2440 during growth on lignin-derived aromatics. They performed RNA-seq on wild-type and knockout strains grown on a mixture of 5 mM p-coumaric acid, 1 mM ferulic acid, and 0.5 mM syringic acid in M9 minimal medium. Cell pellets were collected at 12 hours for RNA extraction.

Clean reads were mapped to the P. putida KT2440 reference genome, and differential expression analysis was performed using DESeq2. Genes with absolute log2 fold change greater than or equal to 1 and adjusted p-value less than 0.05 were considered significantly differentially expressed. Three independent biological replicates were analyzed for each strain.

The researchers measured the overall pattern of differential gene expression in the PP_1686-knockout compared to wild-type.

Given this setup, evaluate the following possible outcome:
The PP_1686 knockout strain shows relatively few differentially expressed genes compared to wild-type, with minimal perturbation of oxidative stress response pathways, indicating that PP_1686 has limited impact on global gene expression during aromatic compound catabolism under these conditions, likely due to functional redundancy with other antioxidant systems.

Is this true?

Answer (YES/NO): NO